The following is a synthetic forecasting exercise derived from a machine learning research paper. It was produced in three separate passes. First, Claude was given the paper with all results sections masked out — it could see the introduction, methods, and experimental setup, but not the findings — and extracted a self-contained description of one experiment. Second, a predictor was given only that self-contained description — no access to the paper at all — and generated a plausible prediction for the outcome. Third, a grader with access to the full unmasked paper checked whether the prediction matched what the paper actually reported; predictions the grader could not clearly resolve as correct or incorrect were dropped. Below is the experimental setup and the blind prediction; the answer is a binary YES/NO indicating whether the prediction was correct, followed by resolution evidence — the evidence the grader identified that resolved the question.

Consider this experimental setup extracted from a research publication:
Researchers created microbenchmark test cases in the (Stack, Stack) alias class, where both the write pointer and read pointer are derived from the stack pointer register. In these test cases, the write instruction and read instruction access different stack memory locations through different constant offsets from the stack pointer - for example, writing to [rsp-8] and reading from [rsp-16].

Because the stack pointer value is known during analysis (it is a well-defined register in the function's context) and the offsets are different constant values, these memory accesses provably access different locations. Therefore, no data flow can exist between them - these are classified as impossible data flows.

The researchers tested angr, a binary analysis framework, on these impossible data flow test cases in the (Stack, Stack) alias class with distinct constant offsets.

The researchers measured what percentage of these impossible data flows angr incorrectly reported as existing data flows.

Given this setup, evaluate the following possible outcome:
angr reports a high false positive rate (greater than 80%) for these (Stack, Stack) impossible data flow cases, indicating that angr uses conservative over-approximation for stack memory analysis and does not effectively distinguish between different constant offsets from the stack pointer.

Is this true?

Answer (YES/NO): NO